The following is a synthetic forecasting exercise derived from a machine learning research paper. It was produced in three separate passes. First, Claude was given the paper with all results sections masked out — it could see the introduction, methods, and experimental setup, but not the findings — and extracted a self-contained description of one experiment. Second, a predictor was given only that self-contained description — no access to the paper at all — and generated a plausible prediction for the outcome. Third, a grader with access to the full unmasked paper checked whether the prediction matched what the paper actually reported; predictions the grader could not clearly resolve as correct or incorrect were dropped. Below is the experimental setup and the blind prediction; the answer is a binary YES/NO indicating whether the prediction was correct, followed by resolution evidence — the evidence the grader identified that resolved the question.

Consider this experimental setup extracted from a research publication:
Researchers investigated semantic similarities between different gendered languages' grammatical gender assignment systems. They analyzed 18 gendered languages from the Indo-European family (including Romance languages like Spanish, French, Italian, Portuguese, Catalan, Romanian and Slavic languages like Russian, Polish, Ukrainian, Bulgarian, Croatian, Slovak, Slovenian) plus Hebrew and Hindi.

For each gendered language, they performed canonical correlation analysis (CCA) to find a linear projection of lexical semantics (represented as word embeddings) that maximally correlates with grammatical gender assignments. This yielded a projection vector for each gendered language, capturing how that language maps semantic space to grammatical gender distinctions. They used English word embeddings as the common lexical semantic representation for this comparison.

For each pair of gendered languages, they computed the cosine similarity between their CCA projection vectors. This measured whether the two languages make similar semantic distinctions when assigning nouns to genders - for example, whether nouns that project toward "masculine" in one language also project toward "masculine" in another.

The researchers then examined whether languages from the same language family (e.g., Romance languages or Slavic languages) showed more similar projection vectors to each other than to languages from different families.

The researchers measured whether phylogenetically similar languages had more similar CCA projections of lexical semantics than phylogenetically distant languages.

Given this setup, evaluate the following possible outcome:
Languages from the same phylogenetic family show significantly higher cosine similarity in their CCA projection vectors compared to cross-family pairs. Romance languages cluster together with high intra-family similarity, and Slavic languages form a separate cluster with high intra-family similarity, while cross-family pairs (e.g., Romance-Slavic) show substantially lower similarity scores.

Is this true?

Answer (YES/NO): YES